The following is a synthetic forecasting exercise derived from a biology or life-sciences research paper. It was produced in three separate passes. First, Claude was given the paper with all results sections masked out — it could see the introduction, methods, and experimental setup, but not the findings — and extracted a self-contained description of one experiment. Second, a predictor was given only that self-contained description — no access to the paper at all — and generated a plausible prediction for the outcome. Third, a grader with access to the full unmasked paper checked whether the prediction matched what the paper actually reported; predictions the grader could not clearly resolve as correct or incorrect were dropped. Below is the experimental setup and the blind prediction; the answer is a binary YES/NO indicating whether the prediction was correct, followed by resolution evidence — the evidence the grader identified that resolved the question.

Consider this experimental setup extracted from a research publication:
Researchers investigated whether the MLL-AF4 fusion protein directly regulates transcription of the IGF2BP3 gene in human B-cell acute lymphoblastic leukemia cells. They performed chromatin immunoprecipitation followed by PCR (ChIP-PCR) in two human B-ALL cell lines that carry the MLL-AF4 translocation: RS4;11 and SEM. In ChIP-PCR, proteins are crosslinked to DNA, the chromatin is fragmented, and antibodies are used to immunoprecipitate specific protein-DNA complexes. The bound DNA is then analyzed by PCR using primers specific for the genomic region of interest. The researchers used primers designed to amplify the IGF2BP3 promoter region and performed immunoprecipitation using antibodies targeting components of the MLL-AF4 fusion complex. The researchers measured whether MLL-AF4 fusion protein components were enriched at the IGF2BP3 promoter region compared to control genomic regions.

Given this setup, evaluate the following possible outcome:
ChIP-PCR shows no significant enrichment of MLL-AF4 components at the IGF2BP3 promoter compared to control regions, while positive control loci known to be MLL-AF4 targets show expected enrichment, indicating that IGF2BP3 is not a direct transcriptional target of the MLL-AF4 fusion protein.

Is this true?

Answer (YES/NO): NO